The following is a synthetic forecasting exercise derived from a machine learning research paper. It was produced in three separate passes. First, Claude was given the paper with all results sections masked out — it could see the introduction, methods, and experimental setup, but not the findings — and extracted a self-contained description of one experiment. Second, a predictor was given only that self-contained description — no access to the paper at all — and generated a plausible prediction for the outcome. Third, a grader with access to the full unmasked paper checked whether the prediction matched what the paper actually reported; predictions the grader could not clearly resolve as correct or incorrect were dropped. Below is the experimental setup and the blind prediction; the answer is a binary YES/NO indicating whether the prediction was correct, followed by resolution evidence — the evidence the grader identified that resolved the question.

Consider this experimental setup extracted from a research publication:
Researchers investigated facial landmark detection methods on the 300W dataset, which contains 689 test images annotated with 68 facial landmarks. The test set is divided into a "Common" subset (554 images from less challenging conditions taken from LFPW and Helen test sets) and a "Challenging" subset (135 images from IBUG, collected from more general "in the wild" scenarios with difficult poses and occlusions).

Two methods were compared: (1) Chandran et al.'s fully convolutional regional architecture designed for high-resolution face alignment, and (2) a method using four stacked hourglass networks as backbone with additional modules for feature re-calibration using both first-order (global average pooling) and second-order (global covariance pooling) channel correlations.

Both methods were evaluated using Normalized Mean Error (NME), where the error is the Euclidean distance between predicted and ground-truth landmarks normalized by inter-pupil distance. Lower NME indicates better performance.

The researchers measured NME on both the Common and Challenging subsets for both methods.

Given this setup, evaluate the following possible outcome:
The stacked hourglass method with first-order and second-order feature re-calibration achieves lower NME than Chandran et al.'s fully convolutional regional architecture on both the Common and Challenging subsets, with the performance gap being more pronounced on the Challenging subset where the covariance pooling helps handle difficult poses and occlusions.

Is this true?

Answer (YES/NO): NO